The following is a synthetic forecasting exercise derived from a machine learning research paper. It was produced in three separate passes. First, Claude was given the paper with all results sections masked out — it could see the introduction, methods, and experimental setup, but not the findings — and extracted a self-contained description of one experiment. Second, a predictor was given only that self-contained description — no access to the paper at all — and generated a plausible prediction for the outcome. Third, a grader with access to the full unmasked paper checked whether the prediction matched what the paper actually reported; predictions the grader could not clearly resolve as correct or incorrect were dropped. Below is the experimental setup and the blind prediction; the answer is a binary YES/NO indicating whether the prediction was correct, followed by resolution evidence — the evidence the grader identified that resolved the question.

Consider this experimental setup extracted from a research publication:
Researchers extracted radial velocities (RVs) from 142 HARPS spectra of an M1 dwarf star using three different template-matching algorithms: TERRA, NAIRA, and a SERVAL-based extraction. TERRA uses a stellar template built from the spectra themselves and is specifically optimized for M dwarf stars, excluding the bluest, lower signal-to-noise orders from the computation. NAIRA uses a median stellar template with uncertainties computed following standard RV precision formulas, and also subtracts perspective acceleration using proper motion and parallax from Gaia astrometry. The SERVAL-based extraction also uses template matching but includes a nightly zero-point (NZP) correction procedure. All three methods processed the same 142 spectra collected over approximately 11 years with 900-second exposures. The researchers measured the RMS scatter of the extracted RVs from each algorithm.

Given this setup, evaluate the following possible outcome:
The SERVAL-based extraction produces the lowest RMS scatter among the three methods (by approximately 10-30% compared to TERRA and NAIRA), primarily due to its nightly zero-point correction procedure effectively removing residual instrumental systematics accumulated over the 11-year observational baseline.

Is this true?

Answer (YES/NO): NO